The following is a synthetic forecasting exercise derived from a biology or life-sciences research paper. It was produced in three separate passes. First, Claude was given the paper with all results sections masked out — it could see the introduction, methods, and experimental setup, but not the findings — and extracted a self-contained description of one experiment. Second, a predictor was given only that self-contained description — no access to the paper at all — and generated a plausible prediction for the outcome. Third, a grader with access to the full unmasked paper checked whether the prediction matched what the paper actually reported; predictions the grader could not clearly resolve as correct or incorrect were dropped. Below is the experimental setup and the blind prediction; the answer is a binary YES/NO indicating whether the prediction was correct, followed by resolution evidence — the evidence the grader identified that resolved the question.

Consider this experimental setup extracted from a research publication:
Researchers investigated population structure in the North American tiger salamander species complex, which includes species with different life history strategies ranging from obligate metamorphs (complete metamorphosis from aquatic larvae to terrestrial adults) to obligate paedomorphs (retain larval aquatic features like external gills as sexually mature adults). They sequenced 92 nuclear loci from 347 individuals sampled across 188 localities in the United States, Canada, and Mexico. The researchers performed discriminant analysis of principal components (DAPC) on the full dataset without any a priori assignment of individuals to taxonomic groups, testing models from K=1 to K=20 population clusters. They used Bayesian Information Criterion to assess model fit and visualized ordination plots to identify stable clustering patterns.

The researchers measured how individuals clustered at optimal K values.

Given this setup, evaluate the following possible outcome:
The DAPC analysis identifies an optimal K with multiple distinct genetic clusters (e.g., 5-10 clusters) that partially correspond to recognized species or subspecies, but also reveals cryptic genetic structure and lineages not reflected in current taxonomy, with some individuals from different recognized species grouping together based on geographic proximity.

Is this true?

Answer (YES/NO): NO